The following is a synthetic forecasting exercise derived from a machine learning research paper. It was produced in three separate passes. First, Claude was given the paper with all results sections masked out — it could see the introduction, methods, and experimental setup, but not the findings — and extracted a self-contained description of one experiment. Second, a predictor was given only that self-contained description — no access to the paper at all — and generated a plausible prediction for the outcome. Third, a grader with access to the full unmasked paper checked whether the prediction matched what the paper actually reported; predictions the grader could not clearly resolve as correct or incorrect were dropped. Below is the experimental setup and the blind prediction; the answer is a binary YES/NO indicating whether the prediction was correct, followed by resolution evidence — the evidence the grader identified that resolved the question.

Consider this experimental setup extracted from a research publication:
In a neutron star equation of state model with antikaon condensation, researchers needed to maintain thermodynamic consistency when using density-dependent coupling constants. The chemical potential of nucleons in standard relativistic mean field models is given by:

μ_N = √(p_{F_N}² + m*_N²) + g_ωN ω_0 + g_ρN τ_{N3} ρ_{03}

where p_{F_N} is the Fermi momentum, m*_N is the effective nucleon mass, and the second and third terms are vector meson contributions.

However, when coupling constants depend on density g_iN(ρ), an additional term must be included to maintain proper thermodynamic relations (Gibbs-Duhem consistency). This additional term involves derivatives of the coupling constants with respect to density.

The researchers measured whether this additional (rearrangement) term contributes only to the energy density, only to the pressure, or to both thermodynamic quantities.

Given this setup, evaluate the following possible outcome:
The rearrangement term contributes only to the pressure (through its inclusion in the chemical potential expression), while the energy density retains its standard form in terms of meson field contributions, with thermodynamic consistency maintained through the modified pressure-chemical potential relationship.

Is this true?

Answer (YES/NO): YES